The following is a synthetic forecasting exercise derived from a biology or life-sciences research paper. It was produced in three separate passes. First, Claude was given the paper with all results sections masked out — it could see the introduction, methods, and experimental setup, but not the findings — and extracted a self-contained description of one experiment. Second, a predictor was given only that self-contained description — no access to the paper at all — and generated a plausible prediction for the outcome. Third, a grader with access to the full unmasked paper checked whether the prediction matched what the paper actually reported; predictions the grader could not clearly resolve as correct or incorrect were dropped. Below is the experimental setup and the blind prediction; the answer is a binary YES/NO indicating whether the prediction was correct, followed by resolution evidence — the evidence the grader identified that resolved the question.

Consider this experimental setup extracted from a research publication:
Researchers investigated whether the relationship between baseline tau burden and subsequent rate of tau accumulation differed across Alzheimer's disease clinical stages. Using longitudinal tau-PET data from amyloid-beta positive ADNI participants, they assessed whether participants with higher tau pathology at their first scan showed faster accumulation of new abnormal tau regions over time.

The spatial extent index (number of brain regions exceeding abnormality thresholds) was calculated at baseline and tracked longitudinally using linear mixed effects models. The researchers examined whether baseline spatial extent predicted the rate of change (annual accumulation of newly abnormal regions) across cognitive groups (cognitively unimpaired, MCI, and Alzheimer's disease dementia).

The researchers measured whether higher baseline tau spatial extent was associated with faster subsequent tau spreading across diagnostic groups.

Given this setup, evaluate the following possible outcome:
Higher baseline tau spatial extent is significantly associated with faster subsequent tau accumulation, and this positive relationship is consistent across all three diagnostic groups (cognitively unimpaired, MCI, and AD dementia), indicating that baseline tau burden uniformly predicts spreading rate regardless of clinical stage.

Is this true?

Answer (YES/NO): NO